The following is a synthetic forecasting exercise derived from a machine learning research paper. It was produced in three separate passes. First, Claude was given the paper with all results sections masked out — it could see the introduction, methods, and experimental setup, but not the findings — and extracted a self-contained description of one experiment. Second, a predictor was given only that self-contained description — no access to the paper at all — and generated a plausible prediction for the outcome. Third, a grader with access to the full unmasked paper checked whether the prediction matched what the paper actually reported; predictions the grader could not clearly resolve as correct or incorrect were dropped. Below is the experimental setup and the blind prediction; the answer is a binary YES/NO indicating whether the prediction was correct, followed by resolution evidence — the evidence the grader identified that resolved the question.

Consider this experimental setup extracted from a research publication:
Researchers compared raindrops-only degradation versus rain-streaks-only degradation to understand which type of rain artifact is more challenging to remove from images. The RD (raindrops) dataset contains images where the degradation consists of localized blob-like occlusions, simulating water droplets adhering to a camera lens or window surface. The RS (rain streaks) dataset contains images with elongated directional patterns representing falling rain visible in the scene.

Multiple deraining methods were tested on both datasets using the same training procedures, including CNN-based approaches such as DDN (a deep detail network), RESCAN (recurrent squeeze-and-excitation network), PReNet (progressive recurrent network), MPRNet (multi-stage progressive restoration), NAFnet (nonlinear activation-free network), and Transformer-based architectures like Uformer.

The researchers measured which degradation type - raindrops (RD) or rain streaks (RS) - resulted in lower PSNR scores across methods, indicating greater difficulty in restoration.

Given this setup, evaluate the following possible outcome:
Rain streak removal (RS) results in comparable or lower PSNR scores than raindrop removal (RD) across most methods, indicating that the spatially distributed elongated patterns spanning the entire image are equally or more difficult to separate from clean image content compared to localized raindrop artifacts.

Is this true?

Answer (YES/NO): NO